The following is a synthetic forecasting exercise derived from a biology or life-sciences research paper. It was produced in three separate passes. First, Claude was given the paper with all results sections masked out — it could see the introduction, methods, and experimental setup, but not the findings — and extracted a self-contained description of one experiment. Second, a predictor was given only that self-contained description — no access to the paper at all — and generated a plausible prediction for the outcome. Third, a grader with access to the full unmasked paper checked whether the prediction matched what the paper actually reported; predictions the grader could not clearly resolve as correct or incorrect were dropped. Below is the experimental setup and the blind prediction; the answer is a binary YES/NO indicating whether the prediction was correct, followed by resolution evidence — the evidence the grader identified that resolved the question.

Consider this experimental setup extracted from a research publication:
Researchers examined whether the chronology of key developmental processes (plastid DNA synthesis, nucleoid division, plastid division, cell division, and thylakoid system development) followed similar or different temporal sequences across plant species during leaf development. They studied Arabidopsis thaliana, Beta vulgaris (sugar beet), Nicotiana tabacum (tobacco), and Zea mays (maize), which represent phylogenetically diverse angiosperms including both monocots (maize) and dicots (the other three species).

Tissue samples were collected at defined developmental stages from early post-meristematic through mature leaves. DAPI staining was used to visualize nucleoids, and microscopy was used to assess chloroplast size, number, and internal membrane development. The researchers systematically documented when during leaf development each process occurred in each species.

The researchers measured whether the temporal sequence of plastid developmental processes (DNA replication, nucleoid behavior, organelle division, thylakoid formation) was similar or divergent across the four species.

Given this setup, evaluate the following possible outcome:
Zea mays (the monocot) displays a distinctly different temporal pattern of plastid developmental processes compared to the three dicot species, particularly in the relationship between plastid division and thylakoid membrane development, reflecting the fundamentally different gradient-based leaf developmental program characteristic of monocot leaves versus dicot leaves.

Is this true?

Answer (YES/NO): NO